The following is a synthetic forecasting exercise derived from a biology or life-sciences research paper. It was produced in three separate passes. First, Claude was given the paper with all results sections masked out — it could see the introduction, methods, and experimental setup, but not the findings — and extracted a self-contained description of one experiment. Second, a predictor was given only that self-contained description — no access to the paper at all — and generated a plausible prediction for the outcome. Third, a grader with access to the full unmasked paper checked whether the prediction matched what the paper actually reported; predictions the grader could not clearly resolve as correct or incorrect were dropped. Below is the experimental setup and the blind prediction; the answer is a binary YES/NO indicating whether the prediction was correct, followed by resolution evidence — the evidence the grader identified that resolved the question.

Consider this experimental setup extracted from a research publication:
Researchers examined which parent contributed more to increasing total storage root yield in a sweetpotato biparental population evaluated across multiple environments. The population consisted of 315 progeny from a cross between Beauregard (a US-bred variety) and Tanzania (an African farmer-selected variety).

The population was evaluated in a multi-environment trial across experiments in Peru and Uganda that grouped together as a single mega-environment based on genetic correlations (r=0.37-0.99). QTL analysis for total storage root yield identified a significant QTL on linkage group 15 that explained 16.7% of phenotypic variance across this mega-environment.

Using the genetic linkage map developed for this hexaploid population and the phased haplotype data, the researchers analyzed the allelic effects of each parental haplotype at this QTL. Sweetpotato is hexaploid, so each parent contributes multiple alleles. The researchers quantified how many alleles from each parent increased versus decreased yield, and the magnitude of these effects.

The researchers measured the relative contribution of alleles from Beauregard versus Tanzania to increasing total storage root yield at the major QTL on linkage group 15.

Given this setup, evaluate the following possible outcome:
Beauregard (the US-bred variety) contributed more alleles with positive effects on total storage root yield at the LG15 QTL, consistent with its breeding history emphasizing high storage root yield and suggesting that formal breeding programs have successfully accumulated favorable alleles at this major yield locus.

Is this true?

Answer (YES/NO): NO